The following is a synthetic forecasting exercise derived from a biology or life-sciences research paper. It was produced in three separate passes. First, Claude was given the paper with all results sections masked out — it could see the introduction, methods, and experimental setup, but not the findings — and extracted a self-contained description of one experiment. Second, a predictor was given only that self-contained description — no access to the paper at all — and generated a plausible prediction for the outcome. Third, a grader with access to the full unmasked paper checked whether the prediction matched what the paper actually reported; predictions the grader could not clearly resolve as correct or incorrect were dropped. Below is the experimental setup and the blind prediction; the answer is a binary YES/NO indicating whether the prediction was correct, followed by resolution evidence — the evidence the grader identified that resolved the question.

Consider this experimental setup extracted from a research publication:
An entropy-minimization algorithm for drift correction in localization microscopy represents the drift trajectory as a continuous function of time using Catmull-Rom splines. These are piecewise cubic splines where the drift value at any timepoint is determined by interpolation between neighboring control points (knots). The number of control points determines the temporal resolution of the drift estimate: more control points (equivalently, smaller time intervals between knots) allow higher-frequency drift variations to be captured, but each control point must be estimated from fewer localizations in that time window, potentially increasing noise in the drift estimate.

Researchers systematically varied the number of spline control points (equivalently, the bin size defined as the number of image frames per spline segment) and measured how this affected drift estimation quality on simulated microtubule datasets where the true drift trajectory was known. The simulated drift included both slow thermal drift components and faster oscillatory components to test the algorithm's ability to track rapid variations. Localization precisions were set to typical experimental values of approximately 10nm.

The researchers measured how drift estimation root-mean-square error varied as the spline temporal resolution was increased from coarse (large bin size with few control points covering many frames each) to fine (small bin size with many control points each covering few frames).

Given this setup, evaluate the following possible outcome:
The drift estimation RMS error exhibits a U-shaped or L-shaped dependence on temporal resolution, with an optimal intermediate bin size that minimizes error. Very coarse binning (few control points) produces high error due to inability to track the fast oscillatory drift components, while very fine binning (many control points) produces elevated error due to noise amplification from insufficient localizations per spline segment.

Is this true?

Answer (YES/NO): YES